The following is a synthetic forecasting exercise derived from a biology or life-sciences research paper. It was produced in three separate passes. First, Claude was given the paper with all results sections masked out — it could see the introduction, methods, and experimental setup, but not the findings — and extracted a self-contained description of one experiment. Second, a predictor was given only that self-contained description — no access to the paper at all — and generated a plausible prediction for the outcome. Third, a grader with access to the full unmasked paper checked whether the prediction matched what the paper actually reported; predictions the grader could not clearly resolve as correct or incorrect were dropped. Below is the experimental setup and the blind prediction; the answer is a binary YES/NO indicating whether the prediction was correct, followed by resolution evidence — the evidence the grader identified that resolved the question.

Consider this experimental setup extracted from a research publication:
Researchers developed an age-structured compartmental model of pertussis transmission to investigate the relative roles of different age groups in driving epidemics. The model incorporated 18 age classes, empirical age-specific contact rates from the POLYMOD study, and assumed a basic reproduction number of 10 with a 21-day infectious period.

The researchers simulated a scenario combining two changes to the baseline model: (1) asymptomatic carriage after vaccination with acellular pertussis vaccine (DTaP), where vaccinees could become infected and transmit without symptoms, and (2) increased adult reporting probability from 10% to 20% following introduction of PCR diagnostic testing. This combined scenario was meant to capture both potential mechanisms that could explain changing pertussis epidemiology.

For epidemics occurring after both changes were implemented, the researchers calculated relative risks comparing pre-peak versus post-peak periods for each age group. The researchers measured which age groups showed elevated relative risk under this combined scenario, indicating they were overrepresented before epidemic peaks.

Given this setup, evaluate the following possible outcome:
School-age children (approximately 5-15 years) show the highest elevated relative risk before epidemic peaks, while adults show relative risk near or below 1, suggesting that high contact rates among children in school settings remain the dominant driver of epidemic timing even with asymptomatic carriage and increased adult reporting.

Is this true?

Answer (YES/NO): NO